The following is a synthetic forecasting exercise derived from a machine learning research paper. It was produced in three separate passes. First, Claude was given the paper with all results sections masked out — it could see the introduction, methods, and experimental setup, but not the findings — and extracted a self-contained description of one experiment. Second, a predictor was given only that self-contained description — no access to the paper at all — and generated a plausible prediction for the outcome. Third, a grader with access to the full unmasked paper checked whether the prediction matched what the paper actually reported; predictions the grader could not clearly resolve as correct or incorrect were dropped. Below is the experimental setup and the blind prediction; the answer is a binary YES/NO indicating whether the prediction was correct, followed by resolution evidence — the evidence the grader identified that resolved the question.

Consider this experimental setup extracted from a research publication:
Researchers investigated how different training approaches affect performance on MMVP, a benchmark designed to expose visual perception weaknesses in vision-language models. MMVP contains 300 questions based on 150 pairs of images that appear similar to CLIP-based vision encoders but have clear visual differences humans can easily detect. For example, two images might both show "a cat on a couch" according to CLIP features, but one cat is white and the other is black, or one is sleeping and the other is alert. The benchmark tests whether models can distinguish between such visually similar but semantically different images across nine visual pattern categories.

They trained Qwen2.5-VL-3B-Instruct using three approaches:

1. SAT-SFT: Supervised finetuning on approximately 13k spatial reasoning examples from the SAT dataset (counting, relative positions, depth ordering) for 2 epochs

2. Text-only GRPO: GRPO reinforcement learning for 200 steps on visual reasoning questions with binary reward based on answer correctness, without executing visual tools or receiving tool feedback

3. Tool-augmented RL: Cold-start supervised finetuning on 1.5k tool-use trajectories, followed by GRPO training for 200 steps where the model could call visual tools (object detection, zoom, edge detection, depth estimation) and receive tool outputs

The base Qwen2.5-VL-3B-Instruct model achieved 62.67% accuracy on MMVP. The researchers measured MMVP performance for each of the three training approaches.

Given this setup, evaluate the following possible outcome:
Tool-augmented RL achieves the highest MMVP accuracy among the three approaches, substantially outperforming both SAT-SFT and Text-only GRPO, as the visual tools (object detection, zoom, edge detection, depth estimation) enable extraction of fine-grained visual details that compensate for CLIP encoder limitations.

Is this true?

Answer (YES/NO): NO